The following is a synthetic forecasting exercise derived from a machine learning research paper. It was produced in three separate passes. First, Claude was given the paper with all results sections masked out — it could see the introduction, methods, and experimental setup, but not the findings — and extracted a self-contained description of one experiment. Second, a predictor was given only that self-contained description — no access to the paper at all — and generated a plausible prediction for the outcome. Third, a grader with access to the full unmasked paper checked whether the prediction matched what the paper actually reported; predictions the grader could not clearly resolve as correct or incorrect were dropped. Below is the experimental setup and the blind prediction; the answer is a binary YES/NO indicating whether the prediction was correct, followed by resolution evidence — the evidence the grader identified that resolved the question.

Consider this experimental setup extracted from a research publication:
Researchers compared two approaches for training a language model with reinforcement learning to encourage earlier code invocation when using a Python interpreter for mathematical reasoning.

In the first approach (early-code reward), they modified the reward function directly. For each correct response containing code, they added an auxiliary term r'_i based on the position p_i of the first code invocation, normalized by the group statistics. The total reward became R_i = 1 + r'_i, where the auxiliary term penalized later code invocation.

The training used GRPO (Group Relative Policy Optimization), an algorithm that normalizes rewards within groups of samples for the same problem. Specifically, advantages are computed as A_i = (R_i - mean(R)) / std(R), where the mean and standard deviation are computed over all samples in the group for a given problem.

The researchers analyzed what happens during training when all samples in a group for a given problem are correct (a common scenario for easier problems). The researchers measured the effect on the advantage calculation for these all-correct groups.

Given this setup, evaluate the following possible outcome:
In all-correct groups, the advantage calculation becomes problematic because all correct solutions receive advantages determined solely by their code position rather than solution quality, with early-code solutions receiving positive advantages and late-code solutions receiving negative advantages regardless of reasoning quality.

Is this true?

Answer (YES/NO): YES